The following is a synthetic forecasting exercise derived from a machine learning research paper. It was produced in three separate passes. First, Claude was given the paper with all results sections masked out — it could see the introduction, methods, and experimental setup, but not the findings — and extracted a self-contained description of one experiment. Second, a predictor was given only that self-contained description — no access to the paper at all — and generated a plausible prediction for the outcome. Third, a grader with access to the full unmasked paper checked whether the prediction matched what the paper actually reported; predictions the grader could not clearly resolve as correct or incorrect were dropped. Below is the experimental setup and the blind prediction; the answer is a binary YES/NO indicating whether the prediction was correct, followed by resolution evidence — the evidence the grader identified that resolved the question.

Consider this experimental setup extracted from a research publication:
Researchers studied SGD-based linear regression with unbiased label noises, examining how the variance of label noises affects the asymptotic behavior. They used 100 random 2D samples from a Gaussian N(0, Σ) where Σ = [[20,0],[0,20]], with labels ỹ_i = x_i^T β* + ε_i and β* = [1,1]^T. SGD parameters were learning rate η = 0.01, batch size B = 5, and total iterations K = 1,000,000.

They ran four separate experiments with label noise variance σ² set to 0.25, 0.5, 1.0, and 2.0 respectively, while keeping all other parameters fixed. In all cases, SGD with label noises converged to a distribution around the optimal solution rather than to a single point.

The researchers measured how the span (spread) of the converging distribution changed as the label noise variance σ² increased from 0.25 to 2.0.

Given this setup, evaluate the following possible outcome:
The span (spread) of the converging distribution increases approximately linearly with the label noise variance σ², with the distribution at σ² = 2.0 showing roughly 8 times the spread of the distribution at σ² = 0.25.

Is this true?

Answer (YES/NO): NO